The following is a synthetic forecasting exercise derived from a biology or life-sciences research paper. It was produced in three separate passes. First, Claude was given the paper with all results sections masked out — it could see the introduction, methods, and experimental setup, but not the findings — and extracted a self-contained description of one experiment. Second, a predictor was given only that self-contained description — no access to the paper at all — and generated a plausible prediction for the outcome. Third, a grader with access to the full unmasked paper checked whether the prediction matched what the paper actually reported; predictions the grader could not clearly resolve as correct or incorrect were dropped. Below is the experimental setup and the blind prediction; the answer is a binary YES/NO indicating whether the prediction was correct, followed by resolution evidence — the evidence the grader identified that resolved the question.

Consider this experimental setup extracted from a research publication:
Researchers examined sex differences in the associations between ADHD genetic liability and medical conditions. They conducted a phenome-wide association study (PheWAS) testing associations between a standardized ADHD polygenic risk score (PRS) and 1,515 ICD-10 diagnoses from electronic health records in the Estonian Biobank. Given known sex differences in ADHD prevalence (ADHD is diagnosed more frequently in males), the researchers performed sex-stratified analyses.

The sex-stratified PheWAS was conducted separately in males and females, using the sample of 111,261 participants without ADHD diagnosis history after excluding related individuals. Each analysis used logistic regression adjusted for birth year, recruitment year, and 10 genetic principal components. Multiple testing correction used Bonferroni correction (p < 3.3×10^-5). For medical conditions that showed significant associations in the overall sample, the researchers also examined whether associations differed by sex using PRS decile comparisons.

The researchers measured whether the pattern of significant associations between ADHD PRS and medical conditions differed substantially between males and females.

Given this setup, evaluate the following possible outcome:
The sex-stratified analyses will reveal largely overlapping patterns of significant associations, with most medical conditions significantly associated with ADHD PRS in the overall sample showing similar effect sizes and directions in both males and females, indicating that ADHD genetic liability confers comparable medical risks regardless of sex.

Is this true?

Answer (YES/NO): YES